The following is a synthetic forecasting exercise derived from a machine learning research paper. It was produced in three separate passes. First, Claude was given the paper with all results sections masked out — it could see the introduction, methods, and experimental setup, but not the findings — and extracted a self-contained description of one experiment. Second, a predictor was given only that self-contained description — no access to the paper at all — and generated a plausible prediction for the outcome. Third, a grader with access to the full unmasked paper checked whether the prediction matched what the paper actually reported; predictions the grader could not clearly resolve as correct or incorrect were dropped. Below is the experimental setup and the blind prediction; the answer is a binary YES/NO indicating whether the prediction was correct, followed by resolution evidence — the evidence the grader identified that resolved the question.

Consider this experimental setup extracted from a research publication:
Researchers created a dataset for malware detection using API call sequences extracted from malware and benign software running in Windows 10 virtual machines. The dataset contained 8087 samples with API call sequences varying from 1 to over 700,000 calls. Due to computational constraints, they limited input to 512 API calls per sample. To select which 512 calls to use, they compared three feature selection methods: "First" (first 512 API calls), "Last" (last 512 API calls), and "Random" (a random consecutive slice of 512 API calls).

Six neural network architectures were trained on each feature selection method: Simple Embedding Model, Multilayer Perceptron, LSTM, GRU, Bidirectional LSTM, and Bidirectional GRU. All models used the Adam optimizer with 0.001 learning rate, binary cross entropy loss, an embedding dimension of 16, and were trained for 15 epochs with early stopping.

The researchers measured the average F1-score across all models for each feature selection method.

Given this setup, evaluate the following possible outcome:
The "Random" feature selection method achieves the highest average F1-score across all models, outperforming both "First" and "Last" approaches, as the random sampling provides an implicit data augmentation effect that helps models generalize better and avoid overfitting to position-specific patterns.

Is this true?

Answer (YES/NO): NO